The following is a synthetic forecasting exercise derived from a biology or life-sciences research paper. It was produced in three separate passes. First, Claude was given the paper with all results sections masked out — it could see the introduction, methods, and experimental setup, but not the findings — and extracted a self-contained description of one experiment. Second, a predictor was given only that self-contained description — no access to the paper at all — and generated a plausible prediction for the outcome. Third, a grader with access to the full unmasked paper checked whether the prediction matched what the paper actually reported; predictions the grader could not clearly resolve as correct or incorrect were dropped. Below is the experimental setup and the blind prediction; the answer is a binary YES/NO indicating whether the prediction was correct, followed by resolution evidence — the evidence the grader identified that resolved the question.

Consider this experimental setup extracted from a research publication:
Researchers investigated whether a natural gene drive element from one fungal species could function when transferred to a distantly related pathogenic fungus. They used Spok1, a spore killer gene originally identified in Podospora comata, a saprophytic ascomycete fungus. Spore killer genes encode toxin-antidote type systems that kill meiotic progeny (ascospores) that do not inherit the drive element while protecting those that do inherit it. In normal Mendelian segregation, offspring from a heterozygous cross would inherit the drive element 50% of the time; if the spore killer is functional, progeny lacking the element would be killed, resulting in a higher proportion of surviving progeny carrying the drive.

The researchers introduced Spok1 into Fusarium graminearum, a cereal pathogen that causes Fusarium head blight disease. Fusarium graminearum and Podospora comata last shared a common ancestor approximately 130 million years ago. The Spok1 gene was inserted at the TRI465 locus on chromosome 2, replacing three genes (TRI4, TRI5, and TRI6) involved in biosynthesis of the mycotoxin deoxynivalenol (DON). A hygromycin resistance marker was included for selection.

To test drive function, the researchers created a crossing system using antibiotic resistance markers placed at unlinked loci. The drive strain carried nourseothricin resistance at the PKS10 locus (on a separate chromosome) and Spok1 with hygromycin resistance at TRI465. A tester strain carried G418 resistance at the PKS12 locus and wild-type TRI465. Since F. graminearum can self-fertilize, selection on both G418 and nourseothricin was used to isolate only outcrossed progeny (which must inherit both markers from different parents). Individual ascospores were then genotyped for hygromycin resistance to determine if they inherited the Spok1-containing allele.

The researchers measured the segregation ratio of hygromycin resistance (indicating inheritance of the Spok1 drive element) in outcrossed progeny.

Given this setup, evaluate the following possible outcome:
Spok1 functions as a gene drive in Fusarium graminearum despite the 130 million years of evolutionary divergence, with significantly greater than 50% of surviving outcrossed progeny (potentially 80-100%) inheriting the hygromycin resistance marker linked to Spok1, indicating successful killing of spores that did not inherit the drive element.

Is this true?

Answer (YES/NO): YES